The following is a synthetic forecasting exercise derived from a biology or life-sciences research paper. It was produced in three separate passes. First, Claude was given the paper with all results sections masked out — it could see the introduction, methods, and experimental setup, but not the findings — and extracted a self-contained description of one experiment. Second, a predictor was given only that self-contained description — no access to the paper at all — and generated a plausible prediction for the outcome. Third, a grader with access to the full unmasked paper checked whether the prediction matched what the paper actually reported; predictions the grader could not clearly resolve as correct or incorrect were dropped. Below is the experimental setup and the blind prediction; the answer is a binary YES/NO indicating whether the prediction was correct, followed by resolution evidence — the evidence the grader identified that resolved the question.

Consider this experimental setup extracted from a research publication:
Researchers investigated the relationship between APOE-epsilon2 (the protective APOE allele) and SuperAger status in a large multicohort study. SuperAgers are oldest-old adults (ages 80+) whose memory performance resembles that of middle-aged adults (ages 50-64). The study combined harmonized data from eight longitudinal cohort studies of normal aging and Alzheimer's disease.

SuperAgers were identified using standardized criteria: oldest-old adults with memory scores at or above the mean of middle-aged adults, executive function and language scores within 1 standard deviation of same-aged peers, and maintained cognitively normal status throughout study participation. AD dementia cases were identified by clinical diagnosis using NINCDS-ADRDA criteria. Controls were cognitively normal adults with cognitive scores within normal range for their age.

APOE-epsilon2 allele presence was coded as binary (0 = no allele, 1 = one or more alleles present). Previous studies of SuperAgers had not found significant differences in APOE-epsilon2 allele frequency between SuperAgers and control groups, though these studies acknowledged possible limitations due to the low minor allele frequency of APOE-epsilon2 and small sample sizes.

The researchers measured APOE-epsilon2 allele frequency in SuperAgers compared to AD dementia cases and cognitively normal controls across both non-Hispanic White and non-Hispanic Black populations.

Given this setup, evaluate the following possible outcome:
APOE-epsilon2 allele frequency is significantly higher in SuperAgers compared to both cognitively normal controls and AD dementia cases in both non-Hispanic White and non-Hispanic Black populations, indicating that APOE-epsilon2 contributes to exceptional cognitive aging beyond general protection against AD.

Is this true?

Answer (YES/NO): NO